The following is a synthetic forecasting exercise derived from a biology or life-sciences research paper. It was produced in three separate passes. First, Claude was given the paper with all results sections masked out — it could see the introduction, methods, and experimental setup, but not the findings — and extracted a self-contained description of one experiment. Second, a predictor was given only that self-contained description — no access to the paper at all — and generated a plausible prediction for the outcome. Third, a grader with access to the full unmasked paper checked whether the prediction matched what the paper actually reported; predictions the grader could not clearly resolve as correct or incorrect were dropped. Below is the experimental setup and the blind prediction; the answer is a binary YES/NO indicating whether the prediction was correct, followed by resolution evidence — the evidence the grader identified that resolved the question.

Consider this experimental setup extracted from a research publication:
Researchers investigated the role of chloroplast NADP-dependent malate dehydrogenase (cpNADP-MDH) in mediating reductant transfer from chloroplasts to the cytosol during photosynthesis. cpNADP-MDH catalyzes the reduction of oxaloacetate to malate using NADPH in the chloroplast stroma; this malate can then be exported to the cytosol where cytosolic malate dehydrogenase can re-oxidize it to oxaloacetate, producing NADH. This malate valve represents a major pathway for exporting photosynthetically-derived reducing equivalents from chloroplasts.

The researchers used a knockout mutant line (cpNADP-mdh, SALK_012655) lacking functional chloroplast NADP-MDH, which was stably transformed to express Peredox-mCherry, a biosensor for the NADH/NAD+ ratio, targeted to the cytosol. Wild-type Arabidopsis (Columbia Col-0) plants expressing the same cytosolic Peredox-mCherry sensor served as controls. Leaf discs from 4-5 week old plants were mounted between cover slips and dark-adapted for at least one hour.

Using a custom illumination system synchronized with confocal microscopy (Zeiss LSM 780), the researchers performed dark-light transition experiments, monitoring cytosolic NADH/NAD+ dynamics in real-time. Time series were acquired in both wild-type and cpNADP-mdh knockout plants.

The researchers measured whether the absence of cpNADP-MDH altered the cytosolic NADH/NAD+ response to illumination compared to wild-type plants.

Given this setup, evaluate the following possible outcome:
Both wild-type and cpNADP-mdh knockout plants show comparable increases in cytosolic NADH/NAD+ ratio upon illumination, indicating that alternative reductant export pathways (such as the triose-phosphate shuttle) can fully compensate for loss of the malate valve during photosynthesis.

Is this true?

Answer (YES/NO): YES